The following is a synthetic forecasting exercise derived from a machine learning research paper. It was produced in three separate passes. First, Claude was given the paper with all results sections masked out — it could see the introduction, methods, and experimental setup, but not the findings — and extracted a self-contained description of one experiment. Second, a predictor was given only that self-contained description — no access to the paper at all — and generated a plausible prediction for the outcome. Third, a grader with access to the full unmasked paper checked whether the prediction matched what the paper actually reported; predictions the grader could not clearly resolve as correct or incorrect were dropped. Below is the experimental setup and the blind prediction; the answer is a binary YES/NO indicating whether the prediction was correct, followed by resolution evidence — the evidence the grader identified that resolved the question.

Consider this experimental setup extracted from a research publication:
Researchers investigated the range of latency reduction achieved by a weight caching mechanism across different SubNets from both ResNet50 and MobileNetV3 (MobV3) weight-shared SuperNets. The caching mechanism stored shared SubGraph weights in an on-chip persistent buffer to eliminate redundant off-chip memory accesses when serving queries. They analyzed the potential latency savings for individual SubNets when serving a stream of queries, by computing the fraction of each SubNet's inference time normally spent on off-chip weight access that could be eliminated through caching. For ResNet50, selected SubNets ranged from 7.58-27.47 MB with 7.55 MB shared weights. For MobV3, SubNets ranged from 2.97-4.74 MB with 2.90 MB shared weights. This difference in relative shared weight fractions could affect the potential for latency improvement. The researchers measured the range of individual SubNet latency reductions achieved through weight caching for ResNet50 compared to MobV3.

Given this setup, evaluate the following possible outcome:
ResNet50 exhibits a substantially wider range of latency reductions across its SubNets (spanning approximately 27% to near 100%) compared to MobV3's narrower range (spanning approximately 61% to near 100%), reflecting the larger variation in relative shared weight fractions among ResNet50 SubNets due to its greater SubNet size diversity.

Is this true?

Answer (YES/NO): NO